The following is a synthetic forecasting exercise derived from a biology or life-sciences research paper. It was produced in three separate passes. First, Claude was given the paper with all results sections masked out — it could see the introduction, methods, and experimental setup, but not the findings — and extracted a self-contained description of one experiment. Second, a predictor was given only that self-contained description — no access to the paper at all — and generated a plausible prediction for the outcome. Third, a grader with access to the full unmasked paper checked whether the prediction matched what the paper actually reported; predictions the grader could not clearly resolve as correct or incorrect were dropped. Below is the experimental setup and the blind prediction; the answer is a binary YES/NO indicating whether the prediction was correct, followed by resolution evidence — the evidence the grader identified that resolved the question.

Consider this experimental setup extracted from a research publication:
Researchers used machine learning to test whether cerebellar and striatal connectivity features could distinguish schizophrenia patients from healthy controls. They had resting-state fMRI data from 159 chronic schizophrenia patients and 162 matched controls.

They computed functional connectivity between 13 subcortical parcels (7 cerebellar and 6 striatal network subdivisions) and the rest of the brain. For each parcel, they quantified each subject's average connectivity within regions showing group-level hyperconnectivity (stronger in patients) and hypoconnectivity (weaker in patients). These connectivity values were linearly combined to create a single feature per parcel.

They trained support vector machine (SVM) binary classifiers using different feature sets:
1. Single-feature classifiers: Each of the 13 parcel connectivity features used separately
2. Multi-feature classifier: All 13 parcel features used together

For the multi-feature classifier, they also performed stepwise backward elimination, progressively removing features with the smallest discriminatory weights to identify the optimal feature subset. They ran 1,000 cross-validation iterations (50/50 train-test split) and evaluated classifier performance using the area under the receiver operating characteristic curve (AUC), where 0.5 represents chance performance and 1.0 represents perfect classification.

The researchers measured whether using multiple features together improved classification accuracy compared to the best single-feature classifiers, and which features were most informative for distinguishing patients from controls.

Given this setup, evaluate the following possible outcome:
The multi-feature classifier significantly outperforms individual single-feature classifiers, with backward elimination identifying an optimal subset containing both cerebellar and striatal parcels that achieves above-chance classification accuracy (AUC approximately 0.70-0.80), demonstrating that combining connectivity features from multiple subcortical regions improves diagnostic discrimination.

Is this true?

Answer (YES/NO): NO